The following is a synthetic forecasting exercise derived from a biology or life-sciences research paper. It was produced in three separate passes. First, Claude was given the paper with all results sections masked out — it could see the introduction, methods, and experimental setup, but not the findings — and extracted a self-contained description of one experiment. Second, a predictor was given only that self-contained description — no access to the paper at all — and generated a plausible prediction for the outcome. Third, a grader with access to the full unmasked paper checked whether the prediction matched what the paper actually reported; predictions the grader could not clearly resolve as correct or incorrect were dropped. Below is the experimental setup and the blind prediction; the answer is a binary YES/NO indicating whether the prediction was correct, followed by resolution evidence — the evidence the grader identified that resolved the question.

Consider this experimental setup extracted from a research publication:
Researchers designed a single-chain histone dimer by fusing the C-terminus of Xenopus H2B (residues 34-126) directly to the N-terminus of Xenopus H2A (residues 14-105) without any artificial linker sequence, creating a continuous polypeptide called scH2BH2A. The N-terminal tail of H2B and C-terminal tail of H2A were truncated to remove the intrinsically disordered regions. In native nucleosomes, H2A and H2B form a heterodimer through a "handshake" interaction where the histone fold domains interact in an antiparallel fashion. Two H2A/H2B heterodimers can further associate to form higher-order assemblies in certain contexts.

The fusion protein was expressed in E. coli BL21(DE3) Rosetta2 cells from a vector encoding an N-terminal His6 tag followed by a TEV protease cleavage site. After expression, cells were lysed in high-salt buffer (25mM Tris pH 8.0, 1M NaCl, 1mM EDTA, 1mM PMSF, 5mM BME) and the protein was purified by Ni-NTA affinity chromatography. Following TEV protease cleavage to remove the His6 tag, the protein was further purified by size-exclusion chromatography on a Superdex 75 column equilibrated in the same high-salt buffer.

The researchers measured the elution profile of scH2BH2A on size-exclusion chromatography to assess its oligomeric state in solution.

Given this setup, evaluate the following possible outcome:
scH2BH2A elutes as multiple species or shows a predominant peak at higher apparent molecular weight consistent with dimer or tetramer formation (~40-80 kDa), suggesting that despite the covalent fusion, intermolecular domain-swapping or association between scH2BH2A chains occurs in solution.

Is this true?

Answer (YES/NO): NO